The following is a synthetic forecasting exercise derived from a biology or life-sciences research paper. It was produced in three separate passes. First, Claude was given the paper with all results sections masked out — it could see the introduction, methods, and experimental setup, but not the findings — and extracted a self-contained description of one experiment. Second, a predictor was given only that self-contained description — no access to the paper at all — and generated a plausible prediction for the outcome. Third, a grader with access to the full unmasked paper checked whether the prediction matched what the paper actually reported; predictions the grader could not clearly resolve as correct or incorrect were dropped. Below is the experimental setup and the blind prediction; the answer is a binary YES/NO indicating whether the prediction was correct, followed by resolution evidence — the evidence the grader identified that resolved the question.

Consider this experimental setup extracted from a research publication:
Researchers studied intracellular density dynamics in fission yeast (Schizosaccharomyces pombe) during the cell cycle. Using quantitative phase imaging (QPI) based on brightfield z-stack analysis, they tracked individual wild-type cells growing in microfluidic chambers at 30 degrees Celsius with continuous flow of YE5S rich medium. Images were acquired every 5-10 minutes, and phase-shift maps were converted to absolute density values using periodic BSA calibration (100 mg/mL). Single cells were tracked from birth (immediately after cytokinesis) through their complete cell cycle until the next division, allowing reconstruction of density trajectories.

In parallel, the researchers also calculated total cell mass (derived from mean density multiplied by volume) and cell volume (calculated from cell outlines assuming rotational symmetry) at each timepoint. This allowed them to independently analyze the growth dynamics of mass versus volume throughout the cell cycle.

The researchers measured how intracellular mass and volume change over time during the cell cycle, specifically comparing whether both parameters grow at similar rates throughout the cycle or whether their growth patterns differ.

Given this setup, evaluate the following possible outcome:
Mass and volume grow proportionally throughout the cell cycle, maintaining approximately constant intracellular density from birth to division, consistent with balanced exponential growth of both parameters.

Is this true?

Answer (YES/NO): NO